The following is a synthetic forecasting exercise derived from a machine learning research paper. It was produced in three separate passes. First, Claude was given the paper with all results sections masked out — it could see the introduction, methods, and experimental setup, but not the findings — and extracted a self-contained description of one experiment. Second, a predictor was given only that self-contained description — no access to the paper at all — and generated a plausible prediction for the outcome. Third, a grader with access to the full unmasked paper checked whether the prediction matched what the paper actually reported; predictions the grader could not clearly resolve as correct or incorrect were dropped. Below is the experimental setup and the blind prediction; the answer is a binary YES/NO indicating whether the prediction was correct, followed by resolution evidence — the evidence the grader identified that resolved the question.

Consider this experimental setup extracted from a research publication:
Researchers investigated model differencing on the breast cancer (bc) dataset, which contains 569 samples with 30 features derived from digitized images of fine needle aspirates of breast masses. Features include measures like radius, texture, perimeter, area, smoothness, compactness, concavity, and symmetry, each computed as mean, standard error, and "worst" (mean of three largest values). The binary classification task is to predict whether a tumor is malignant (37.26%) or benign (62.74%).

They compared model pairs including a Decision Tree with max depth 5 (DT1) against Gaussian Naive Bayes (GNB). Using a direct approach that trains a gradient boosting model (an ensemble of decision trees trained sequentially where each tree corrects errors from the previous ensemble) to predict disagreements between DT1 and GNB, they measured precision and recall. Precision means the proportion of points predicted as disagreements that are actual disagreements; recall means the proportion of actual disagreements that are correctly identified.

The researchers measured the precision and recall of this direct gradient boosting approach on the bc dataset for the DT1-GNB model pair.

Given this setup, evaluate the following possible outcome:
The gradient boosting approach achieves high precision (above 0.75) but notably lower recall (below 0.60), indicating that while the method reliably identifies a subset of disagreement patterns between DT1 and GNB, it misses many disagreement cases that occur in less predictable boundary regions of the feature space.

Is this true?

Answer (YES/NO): NO